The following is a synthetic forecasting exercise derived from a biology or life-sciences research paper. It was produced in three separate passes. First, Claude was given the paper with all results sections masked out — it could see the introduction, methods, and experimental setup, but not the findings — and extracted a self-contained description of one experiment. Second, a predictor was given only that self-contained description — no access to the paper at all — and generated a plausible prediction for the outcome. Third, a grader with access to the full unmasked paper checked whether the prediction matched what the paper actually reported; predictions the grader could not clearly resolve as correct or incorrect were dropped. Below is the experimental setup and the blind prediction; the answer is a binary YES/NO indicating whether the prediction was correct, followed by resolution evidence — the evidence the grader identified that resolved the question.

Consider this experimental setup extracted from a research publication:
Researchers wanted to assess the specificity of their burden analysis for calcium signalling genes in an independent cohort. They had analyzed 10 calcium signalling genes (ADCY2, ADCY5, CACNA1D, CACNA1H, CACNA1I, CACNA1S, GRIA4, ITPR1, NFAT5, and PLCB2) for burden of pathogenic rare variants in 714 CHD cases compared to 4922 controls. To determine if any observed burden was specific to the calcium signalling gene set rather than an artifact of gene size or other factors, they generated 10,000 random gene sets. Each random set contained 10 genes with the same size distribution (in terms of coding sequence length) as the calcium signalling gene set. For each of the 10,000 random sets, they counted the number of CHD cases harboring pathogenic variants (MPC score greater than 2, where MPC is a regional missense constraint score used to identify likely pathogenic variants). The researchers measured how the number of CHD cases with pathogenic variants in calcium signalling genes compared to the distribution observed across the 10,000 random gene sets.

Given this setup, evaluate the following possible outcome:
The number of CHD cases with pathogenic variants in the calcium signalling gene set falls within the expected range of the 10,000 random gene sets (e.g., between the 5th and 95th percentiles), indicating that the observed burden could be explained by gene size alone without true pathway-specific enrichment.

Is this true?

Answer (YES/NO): NO